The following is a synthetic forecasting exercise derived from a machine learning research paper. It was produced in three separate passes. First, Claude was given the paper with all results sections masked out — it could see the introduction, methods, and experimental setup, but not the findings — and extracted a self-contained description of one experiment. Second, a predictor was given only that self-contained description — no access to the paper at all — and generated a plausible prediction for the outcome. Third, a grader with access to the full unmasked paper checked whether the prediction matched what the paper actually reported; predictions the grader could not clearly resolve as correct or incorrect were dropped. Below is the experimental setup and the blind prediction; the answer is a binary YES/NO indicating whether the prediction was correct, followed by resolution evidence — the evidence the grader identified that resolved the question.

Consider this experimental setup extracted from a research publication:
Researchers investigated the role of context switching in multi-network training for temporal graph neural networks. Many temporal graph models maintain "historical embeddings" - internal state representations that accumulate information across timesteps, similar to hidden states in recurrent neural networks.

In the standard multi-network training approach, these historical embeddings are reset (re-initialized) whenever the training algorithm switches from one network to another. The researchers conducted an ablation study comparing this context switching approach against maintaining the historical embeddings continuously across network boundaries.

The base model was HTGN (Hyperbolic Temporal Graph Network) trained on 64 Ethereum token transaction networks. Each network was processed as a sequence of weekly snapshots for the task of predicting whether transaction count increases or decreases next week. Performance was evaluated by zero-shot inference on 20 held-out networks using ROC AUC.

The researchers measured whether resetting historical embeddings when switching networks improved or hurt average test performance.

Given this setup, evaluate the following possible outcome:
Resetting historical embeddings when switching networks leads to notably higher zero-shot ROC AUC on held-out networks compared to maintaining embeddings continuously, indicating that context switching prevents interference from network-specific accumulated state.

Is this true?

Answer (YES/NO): YES